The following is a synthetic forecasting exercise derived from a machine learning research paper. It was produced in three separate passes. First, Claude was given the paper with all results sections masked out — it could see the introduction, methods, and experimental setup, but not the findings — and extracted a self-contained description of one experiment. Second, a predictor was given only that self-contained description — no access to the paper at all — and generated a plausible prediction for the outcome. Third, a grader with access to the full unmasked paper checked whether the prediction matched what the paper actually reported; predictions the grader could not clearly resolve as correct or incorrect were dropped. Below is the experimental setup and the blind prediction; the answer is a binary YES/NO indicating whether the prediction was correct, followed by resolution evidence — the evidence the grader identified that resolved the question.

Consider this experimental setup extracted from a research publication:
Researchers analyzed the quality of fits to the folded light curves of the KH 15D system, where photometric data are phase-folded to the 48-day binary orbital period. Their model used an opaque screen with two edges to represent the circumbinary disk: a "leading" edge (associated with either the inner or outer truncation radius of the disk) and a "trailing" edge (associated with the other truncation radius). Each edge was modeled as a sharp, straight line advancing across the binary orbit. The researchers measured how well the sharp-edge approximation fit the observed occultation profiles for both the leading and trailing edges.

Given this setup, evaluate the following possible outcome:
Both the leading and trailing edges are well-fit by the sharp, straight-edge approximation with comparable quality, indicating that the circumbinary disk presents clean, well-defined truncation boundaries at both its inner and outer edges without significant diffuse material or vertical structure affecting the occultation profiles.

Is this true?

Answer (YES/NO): NO